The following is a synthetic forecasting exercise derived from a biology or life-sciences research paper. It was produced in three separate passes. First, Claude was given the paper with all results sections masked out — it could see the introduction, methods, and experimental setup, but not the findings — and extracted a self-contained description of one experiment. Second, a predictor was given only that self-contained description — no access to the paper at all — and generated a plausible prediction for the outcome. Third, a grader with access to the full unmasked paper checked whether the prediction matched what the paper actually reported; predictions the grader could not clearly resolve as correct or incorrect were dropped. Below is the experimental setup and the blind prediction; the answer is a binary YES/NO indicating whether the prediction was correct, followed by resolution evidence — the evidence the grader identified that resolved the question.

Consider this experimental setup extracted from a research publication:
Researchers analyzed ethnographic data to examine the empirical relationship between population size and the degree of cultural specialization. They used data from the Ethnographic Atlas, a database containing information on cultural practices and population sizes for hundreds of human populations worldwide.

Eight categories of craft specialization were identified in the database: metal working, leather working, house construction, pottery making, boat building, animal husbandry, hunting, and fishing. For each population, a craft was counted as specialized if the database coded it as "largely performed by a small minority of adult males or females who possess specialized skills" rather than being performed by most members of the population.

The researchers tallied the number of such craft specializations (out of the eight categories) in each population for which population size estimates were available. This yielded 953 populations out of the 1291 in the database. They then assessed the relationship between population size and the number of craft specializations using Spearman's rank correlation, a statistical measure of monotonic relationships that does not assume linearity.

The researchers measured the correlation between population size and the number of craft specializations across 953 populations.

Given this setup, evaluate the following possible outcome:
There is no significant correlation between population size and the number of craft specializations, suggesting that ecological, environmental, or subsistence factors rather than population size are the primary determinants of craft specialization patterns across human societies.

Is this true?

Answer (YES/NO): NO